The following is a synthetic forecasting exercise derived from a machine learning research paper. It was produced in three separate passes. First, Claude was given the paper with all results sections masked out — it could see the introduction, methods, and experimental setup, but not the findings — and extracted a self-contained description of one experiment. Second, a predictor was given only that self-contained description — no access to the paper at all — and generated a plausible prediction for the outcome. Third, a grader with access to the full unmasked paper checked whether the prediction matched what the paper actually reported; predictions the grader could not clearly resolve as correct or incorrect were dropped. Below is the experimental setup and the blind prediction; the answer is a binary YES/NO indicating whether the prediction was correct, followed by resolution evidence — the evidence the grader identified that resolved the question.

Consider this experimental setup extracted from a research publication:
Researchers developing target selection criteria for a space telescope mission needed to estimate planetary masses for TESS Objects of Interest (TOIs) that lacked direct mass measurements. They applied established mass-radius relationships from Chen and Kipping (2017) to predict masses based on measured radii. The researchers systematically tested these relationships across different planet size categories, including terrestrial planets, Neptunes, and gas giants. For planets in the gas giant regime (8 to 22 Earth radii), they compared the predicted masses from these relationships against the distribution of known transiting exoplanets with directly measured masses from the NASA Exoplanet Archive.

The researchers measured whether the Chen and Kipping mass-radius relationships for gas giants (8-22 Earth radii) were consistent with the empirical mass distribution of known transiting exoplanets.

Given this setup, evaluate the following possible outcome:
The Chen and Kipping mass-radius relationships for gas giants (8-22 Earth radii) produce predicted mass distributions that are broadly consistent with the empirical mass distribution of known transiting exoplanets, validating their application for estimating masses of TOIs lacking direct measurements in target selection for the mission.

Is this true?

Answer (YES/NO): NO